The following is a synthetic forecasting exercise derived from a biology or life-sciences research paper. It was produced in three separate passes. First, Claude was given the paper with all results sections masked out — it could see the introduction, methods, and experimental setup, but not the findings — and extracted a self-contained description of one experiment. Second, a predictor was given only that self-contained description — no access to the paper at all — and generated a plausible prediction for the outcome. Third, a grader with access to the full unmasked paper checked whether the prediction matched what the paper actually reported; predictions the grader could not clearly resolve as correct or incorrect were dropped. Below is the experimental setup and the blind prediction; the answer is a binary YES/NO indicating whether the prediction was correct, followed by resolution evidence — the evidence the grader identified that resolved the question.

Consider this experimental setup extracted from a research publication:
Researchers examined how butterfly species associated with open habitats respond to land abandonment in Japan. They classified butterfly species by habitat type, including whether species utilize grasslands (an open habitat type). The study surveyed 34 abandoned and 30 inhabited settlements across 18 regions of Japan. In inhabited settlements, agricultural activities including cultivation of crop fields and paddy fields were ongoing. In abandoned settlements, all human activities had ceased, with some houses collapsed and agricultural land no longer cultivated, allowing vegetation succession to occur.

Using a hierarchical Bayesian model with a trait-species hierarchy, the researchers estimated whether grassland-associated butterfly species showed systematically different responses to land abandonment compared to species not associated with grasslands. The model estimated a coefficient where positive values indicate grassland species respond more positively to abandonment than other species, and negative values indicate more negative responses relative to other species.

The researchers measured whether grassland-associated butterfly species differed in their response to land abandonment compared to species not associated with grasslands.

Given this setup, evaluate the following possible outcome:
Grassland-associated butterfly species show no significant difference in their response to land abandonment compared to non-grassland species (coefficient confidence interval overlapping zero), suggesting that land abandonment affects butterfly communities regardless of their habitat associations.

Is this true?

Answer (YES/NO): NO